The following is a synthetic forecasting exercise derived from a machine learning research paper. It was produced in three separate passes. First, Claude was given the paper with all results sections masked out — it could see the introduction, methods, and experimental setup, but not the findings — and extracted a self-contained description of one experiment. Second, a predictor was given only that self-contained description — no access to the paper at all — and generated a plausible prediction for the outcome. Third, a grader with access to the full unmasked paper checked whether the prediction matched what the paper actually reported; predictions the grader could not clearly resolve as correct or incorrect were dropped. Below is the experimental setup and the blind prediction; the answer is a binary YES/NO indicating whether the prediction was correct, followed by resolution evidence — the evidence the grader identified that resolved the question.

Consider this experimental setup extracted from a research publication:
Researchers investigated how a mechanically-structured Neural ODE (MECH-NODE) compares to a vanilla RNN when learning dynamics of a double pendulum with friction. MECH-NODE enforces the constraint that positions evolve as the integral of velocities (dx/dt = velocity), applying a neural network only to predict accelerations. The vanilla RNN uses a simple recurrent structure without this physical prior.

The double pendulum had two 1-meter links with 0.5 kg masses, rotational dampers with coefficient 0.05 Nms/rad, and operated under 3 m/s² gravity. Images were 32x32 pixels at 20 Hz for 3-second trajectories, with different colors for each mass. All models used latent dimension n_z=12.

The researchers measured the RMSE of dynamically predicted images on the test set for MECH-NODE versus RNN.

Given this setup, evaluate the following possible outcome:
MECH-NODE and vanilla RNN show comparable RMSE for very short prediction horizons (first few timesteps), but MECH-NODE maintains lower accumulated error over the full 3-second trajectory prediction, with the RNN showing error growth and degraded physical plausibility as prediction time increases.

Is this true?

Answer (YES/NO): NO